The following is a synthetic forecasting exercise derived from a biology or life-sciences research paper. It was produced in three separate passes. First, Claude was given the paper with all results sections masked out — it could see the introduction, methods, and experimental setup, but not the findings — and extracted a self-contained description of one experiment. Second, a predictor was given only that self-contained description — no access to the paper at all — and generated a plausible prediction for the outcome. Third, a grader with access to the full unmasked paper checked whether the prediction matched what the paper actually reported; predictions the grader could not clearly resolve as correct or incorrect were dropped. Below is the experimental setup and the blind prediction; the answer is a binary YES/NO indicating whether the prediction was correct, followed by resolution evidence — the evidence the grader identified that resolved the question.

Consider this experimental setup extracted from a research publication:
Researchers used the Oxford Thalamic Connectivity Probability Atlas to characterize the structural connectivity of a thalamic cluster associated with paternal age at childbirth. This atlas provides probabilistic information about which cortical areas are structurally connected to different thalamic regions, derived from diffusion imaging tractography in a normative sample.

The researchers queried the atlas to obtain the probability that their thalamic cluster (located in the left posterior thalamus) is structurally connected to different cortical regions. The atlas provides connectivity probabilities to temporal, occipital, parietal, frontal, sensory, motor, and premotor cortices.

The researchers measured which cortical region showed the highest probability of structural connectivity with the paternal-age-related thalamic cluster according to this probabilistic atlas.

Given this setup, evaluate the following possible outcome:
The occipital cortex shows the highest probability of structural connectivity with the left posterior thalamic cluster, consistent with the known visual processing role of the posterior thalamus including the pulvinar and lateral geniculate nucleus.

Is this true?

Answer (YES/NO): NO